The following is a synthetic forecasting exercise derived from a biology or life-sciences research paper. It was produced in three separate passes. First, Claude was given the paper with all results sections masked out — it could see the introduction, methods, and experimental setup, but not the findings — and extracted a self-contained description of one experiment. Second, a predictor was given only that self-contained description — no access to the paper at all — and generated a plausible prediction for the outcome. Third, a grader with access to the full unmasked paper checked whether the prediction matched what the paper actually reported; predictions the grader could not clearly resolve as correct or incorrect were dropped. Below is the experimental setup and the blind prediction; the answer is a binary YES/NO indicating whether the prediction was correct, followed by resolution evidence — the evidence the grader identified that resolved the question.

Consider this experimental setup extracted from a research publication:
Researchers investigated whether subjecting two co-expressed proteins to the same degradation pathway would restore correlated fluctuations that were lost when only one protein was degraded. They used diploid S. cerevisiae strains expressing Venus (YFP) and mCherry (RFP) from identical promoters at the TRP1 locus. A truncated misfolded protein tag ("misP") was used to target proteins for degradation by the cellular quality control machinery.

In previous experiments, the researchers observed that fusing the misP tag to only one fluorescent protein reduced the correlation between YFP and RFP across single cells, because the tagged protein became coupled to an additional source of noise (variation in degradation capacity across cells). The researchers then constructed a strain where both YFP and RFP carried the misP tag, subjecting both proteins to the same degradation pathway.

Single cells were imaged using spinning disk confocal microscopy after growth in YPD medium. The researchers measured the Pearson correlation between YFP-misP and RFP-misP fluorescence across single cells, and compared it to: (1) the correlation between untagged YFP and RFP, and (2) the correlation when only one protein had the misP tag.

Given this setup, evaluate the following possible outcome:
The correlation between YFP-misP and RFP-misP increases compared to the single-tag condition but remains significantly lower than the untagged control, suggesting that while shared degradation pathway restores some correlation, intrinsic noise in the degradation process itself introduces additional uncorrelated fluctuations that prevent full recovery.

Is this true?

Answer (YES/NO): NO